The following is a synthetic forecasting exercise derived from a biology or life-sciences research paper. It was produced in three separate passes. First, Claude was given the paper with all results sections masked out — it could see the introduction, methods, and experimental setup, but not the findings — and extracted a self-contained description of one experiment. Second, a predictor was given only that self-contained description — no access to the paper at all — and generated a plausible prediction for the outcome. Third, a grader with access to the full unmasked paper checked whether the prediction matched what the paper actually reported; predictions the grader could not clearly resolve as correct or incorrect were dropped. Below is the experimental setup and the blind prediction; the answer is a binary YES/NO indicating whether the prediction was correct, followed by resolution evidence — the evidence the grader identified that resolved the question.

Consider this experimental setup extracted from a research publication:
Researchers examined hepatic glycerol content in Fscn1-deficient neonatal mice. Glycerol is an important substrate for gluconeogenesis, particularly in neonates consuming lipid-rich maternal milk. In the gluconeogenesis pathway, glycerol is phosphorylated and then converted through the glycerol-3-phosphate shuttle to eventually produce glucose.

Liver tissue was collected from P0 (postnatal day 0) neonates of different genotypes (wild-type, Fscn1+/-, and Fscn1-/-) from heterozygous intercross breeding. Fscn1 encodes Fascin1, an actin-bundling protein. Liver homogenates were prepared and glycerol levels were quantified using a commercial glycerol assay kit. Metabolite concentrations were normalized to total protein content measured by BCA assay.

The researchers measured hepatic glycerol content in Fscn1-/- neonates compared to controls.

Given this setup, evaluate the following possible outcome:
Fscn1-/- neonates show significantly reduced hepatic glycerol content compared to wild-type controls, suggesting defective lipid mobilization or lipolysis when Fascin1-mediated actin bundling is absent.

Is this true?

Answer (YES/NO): YES